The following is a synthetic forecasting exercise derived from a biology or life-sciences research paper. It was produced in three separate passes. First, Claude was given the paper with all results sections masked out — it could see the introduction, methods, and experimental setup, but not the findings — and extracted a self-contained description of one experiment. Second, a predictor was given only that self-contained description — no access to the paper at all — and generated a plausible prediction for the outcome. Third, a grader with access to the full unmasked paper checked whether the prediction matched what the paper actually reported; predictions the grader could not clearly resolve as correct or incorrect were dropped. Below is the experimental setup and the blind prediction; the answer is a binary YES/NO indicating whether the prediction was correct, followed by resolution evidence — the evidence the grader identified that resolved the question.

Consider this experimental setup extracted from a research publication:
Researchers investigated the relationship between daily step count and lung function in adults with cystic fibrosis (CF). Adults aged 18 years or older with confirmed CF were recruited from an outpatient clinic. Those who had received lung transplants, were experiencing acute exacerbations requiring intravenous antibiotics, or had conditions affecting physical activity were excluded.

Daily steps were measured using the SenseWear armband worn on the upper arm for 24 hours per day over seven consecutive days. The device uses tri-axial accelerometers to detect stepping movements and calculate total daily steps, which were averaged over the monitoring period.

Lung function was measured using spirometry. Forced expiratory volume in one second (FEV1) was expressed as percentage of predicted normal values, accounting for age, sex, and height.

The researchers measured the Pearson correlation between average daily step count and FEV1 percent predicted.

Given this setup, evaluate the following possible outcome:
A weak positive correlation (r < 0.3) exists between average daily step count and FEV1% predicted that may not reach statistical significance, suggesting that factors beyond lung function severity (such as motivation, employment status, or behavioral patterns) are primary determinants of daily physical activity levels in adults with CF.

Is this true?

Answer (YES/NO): NO